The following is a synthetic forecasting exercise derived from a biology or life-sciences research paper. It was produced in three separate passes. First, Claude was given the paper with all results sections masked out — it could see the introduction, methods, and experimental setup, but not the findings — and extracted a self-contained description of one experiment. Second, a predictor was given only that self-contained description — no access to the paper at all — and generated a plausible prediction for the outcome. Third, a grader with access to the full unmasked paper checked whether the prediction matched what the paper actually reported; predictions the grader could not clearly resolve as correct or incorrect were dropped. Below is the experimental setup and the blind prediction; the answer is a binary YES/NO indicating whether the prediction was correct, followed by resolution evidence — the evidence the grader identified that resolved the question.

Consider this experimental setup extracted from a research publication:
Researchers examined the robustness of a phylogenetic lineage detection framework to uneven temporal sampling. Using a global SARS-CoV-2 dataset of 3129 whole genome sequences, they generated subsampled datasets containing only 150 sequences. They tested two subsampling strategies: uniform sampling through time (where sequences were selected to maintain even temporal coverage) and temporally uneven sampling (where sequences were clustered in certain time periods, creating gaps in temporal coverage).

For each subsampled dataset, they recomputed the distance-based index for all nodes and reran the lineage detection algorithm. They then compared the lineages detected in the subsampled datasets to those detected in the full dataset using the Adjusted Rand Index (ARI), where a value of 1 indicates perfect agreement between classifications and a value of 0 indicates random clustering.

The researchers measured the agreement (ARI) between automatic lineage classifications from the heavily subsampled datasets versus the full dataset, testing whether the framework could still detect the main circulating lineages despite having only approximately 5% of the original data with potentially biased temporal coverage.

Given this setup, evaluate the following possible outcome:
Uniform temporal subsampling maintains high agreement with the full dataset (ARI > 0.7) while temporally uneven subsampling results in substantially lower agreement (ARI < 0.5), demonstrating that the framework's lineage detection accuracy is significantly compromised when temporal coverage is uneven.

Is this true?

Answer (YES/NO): NO